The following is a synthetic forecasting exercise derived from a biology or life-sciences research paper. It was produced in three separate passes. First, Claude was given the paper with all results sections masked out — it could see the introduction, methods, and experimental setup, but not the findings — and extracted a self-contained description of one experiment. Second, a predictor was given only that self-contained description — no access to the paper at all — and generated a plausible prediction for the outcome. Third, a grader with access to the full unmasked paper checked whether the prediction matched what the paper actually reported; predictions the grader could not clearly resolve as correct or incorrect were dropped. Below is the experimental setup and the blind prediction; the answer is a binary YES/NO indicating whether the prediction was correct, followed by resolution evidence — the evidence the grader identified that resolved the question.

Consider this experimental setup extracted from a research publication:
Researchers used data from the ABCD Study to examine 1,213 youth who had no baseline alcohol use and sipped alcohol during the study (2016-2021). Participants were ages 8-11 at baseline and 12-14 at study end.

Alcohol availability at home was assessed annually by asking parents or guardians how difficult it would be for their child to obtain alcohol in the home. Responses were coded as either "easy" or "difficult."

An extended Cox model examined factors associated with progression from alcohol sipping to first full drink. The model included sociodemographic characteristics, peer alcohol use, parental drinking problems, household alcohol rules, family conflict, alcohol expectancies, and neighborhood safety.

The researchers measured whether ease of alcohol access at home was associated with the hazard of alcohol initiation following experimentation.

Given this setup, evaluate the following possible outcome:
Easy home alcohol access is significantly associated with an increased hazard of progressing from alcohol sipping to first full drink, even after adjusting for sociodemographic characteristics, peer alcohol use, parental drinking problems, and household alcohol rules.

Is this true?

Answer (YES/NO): NO